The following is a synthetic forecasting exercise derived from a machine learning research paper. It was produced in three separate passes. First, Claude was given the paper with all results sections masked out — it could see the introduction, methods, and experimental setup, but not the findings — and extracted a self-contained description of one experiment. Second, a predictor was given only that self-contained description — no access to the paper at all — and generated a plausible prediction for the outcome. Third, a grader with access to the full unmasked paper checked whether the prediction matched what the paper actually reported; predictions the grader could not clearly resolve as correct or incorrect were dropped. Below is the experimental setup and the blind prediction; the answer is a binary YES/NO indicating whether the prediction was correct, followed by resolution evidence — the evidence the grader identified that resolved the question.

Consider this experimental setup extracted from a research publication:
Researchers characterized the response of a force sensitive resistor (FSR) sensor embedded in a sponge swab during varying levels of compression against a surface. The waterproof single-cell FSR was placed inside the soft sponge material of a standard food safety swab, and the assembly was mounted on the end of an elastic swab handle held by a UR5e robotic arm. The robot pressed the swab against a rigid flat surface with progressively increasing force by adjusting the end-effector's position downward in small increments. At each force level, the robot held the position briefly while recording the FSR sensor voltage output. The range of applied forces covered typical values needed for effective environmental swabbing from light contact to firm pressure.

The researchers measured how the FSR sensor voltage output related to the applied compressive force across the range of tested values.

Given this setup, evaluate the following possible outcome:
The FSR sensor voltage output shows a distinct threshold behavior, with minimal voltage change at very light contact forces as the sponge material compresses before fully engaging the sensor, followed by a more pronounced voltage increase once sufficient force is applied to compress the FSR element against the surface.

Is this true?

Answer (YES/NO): NO